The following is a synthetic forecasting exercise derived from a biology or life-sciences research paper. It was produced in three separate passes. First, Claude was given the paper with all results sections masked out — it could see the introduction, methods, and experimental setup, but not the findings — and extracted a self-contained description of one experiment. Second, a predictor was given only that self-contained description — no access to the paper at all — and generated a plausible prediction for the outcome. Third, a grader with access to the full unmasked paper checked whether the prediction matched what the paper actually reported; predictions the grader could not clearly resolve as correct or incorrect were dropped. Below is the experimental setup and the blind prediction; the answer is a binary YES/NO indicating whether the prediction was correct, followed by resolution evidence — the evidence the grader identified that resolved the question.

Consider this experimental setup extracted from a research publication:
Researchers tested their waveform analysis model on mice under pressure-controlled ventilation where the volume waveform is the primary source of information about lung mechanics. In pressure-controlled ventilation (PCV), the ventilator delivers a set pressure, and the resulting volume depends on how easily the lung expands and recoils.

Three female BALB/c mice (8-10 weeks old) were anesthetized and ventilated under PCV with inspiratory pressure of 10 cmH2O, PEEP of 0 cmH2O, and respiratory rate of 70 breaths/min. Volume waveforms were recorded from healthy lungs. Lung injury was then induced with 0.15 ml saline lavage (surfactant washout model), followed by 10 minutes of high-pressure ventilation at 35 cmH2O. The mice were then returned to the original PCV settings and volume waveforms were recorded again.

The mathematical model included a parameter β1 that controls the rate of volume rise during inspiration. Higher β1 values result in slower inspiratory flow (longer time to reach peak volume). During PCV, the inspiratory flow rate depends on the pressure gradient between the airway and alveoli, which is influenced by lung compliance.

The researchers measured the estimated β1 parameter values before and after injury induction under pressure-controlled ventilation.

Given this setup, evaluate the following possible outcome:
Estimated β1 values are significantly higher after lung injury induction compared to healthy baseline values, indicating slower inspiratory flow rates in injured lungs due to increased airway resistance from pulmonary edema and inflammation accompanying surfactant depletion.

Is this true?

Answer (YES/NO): YES